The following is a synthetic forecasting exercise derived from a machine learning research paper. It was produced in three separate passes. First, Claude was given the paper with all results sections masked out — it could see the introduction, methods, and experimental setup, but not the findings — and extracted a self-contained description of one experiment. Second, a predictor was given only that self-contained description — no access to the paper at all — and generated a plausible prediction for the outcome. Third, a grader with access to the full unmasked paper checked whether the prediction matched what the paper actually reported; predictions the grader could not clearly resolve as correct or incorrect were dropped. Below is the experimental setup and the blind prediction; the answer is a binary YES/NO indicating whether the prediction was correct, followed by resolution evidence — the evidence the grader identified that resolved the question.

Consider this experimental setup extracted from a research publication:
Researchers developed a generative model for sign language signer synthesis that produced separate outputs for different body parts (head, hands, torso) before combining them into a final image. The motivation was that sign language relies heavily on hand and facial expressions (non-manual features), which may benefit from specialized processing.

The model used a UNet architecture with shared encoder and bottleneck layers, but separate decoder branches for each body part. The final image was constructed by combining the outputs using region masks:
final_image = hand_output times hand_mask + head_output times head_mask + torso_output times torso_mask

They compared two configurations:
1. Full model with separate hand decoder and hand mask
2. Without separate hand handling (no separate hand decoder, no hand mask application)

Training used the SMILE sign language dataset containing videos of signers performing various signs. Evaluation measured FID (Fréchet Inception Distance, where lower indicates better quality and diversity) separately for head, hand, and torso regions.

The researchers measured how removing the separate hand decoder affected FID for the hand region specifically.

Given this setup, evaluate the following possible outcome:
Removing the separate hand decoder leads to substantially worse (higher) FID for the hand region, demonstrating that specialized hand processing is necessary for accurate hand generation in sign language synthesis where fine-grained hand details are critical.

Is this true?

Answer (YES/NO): YES